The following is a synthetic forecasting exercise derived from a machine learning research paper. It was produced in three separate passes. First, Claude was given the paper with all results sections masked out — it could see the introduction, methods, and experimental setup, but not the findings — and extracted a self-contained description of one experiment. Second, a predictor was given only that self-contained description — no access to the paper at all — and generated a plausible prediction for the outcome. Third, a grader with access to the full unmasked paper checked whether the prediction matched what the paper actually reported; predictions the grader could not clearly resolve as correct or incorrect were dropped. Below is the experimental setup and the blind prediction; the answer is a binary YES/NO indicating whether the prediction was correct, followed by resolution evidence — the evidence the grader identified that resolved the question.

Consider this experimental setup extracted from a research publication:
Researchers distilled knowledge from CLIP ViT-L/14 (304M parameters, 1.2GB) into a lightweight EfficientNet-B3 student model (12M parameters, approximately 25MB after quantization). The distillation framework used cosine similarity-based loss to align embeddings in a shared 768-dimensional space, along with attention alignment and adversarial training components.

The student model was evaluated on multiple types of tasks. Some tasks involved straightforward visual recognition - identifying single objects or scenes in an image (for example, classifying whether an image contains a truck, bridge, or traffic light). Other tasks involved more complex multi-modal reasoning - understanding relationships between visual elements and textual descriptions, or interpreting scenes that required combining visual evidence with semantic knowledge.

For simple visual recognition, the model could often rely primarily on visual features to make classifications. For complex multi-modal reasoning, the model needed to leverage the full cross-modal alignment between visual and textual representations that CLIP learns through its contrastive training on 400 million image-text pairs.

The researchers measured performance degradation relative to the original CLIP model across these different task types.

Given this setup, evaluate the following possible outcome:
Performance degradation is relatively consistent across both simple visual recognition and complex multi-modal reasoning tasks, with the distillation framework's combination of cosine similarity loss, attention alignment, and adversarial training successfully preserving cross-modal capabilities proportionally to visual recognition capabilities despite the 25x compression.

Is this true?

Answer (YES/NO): NO